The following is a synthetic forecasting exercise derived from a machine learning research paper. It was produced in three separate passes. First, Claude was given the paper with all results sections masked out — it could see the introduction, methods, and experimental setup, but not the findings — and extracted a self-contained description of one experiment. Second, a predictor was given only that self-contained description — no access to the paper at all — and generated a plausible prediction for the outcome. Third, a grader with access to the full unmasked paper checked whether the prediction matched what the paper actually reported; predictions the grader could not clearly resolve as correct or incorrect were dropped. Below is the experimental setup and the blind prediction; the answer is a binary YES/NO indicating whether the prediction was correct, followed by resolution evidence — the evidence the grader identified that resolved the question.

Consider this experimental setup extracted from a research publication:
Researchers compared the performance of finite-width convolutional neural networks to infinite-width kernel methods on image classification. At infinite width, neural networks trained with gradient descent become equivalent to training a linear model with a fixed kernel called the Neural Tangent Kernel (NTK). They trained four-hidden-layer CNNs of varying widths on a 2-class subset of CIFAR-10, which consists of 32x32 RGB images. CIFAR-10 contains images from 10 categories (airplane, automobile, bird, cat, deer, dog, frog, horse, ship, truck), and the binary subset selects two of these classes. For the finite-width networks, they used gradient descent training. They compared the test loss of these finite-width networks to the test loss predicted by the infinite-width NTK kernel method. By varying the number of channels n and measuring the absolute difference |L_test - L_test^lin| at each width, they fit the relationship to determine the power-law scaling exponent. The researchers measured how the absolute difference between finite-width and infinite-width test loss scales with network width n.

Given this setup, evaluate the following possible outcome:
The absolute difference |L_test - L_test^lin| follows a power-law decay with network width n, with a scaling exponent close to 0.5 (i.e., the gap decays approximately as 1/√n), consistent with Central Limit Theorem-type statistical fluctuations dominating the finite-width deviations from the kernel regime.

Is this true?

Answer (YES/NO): NO